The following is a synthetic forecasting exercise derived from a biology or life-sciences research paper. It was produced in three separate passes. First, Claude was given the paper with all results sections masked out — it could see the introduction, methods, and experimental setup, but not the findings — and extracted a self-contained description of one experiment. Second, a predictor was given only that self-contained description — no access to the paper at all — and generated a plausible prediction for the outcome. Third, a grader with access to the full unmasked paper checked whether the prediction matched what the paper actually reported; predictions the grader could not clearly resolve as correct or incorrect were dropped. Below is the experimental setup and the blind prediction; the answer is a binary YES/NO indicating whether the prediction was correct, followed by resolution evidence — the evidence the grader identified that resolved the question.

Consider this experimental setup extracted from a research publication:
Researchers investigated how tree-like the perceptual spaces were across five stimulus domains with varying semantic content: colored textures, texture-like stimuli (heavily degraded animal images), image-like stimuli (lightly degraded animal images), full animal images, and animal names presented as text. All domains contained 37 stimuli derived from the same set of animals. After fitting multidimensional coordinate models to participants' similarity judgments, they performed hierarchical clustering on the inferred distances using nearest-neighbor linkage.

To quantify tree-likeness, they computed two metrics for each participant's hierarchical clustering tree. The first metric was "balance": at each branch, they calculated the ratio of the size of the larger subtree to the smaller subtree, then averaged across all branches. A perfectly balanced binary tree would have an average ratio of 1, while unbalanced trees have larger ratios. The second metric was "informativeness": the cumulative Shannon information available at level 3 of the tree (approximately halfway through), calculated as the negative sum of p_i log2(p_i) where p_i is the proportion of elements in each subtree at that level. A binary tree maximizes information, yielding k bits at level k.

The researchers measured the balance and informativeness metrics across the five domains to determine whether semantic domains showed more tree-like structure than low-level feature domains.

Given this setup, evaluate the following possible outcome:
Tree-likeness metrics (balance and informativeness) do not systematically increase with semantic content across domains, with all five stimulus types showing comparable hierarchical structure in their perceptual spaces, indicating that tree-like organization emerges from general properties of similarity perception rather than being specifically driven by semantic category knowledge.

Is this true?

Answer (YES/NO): NO